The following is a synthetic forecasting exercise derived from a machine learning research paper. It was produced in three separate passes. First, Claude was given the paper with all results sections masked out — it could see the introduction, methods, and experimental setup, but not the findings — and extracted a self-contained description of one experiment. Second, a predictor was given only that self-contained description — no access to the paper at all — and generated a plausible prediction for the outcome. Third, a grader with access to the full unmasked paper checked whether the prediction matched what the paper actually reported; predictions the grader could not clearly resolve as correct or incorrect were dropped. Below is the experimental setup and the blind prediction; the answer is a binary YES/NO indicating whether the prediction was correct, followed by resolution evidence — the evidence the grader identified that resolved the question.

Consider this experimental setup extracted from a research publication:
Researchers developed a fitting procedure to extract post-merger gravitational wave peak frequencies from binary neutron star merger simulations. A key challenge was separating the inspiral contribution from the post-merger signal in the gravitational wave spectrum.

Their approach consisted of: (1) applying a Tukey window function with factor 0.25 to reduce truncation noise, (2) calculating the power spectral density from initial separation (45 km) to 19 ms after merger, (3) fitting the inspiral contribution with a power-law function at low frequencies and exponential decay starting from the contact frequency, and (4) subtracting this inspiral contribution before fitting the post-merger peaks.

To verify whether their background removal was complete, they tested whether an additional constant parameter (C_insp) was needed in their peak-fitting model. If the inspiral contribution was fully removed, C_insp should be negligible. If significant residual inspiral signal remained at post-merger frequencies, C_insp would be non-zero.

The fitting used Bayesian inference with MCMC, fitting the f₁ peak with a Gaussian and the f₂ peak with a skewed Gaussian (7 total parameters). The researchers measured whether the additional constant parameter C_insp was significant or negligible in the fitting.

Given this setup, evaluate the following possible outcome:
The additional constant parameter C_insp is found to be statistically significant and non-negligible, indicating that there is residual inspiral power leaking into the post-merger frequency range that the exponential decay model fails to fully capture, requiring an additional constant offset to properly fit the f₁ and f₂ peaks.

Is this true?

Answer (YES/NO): NO